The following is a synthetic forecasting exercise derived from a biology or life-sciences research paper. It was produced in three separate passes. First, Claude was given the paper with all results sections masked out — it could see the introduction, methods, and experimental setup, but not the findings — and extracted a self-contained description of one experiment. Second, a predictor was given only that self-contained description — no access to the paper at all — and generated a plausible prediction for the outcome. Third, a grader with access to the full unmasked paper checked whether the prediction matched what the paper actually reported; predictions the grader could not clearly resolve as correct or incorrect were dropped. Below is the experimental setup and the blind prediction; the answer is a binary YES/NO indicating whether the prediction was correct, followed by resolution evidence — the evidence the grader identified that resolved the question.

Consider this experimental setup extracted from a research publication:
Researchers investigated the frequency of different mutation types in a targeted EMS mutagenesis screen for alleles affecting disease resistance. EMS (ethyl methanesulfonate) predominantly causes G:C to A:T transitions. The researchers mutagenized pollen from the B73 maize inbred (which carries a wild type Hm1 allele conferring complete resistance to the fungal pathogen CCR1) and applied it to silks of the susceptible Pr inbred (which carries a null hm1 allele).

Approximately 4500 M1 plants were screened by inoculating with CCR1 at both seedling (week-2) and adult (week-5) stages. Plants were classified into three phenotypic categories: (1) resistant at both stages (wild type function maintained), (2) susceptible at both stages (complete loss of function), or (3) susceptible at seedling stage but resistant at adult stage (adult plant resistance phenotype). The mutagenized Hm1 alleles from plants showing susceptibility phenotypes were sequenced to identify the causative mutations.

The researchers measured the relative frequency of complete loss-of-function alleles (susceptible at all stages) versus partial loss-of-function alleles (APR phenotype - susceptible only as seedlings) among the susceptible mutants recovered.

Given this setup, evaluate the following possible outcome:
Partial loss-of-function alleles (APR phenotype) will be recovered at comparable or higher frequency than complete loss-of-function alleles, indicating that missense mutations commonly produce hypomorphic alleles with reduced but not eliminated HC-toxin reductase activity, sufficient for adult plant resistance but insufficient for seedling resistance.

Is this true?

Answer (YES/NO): NO